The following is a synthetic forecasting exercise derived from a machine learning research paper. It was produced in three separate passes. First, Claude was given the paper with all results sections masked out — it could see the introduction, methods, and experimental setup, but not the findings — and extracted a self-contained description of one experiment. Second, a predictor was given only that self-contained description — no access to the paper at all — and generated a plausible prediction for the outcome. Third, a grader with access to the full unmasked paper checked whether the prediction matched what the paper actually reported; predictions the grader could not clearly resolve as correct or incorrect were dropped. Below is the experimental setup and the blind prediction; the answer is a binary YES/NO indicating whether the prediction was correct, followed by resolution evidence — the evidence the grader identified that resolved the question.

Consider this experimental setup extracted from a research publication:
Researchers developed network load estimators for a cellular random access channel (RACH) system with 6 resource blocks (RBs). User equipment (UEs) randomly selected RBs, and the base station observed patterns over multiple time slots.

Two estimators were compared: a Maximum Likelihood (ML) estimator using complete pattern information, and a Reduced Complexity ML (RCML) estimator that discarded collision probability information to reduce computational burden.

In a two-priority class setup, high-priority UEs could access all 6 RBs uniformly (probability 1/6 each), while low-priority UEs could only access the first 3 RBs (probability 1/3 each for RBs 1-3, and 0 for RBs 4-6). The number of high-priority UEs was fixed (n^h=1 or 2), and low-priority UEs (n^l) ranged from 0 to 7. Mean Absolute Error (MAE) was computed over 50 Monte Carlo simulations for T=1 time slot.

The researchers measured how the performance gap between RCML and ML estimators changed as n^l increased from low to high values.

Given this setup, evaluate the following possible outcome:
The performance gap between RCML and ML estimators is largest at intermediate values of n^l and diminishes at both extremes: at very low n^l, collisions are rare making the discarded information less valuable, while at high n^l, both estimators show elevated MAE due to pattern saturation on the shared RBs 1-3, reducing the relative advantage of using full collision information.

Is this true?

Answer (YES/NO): NO